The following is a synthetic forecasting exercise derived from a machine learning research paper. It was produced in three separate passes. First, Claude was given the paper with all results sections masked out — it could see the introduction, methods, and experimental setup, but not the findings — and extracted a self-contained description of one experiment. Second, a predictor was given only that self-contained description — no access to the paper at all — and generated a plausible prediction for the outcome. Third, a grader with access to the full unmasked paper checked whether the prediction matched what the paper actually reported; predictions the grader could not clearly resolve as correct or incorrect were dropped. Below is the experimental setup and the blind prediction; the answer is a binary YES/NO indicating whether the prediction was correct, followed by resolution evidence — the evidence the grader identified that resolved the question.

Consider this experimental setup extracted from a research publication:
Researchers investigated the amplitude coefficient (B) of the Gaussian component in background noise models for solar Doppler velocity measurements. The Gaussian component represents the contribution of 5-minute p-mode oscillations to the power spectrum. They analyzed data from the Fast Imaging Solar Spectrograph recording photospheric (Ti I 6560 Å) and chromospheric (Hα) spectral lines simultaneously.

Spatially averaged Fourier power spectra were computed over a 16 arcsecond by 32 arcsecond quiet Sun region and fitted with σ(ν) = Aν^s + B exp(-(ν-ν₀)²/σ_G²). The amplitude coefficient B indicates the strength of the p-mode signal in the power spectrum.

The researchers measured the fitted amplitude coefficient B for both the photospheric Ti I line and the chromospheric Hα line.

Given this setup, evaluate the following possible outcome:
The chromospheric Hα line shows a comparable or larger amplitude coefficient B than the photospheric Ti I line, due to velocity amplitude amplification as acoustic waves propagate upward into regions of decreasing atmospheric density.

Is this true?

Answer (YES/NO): YES